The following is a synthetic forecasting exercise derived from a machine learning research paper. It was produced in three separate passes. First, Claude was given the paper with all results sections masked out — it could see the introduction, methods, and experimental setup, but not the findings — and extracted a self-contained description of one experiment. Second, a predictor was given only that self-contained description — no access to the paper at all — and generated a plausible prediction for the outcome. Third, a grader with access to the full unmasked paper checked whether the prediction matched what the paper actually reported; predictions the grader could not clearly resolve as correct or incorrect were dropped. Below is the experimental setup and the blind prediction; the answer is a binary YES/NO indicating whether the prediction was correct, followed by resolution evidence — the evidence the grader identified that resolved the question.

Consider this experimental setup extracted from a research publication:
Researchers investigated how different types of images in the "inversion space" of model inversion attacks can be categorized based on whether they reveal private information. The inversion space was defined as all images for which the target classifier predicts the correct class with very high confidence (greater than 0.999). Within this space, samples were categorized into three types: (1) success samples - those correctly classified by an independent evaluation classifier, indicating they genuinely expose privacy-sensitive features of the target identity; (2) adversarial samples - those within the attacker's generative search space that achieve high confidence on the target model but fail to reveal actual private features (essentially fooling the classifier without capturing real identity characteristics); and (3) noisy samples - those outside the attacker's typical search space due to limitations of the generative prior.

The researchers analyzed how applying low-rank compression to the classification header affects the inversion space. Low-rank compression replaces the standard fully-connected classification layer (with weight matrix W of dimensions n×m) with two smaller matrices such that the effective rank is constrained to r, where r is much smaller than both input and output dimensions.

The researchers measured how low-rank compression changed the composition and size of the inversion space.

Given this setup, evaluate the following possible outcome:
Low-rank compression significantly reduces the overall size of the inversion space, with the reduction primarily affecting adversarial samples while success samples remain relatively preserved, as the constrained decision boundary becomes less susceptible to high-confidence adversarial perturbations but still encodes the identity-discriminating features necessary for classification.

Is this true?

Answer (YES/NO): NO